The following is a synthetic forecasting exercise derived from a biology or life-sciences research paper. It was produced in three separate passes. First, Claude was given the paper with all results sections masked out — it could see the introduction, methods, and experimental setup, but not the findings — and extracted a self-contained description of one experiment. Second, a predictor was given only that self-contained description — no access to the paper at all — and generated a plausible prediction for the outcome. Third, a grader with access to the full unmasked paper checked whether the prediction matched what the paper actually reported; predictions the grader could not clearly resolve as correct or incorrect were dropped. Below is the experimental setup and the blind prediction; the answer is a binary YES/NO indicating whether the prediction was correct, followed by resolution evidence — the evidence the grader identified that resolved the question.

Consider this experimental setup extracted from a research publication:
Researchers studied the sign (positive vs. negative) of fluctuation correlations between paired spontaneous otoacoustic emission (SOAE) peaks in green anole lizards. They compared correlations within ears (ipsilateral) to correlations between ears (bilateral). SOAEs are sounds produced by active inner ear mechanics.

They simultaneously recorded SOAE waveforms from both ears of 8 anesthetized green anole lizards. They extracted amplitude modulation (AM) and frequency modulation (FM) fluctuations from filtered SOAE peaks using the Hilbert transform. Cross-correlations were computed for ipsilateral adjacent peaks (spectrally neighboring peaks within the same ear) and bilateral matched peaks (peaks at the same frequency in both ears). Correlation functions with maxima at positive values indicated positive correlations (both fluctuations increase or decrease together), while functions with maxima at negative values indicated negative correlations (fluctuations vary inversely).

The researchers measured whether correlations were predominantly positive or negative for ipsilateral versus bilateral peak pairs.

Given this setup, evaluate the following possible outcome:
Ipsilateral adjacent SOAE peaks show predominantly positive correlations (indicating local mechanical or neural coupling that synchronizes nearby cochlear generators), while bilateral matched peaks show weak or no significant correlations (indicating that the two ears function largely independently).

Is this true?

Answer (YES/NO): NO